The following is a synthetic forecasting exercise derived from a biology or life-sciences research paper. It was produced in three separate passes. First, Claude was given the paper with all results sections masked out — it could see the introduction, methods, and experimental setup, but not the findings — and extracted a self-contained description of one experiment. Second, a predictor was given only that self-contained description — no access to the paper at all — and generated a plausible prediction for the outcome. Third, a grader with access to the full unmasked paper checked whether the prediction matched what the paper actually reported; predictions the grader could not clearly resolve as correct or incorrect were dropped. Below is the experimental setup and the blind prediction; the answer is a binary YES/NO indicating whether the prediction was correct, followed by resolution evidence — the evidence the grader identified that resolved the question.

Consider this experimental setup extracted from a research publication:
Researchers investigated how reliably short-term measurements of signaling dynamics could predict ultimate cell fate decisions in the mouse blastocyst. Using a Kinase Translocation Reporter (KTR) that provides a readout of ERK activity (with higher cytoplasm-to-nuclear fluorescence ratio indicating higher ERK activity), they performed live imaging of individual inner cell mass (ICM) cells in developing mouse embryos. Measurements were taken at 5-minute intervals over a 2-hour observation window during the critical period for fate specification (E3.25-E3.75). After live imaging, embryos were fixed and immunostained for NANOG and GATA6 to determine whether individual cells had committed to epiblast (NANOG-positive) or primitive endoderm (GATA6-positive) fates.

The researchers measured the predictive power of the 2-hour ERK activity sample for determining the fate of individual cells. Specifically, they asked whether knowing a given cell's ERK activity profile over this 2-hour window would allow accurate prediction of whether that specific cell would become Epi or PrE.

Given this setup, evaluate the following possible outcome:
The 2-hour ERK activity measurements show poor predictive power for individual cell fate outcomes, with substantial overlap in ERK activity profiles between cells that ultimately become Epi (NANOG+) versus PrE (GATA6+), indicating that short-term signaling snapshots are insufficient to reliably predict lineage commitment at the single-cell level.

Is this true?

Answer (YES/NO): YES